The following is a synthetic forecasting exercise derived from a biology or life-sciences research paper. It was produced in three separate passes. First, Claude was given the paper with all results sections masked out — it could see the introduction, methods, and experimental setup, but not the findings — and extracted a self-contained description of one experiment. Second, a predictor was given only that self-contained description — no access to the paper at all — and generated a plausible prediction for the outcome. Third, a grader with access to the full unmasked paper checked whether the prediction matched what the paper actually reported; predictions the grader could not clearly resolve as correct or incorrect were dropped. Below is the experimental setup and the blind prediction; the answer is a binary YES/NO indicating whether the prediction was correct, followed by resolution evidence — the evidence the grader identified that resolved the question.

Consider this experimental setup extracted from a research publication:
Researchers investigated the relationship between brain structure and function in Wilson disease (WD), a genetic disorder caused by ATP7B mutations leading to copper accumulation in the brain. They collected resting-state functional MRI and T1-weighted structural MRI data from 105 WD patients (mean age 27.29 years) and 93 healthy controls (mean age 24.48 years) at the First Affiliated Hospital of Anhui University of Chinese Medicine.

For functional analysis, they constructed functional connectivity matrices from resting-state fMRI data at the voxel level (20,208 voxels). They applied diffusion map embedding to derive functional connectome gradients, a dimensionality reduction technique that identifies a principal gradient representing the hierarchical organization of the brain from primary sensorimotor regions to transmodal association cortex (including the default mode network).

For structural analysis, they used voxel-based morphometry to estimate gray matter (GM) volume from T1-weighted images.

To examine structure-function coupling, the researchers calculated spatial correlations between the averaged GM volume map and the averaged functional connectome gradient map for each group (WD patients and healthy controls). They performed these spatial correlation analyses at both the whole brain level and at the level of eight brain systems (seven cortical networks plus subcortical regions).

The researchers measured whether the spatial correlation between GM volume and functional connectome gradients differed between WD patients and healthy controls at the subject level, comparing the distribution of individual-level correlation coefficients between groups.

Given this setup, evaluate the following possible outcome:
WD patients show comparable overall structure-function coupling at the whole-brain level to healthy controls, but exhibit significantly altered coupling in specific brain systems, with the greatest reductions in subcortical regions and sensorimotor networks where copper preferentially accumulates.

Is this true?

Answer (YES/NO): NO